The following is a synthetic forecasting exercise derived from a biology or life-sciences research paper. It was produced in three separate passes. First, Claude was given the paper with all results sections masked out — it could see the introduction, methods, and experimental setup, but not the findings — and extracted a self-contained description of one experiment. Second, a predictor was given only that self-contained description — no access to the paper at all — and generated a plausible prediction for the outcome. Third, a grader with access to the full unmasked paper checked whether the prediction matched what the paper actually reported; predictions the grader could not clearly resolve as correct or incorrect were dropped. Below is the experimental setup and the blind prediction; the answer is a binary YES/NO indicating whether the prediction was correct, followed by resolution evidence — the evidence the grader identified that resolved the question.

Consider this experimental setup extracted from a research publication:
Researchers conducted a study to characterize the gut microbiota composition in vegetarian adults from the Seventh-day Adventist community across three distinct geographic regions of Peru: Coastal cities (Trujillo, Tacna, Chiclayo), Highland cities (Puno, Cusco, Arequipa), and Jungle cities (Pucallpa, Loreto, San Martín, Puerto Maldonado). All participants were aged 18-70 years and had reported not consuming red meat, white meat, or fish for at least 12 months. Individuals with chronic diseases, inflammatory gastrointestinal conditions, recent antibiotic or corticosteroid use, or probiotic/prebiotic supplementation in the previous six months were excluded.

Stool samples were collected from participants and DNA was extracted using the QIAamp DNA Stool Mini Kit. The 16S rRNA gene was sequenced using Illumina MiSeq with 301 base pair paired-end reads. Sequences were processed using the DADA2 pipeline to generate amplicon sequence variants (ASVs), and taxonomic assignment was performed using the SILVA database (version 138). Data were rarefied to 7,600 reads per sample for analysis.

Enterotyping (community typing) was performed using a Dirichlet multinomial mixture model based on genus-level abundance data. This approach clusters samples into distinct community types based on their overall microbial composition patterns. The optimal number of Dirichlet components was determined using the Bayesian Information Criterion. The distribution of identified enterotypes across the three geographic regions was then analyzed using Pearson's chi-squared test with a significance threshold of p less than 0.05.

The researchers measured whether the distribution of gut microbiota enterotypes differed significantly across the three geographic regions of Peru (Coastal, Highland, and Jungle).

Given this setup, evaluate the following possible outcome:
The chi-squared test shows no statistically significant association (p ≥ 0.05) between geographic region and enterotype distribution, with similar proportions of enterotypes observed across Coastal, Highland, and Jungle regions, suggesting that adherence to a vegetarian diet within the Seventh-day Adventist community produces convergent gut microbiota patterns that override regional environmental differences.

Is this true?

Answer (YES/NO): NO